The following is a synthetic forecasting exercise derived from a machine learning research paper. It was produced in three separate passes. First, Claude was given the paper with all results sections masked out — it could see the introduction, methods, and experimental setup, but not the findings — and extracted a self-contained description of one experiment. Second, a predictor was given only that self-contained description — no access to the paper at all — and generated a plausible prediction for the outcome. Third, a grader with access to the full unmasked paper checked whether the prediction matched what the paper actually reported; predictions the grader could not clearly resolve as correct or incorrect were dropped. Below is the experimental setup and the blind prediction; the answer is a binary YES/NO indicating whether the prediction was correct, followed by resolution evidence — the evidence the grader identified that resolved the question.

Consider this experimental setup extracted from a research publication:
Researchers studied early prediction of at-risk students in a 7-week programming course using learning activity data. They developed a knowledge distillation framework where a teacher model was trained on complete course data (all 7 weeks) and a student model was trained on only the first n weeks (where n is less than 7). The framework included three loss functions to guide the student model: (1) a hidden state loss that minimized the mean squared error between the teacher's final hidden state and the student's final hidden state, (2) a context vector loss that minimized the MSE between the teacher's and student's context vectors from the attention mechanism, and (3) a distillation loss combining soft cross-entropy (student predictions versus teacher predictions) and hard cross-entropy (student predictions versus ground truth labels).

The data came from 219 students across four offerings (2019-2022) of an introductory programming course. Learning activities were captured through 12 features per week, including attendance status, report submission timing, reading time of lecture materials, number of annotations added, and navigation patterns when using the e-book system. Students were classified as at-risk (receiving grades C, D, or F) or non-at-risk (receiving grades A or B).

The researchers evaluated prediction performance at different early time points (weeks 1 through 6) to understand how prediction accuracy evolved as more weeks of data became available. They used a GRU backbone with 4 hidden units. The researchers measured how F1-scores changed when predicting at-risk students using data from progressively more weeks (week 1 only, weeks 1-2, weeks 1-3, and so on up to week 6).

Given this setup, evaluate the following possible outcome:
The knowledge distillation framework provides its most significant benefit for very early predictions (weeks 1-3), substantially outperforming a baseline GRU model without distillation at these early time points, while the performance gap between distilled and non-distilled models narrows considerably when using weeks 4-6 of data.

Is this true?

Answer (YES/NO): NO